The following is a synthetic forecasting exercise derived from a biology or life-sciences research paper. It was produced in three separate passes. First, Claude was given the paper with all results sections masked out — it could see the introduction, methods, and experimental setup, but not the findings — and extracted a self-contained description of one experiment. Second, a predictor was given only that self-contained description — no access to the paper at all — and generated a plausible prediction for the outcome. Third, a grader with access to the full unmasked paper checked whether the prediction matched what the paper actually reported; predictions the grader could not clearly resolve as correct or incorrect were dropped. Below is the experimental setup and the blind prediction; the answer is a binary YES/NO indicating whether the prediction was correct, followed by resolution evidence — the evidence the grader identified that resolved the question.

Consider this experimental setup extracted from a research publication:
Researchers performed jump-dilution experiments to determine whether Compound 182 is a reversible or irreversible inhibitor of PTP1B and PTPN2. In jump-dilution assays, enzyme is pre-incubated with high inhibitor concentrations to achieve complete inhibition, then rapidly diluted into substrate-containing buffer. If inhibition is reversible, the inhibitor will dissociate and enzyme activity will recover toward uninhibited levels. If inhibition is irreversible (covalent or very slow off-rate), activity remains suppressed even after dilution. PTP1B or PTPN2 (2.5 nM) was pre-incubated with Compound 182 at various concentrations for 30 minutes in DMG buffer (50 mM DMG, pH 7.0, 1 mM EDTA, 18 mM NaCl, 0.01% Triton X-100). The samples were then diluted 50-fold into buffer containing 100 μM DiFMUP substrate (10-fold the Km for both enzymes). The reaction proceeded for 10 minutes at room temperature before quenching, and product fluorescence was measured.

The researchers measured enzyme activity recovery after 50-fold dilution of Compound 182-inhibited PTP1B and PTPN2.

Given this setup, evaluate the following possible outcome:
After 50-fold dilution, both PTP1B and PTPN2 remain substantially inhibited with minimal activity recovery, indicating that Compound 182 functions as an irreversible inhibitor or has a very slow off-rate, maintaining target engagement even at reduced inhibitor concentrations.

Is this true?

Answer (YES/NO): NO